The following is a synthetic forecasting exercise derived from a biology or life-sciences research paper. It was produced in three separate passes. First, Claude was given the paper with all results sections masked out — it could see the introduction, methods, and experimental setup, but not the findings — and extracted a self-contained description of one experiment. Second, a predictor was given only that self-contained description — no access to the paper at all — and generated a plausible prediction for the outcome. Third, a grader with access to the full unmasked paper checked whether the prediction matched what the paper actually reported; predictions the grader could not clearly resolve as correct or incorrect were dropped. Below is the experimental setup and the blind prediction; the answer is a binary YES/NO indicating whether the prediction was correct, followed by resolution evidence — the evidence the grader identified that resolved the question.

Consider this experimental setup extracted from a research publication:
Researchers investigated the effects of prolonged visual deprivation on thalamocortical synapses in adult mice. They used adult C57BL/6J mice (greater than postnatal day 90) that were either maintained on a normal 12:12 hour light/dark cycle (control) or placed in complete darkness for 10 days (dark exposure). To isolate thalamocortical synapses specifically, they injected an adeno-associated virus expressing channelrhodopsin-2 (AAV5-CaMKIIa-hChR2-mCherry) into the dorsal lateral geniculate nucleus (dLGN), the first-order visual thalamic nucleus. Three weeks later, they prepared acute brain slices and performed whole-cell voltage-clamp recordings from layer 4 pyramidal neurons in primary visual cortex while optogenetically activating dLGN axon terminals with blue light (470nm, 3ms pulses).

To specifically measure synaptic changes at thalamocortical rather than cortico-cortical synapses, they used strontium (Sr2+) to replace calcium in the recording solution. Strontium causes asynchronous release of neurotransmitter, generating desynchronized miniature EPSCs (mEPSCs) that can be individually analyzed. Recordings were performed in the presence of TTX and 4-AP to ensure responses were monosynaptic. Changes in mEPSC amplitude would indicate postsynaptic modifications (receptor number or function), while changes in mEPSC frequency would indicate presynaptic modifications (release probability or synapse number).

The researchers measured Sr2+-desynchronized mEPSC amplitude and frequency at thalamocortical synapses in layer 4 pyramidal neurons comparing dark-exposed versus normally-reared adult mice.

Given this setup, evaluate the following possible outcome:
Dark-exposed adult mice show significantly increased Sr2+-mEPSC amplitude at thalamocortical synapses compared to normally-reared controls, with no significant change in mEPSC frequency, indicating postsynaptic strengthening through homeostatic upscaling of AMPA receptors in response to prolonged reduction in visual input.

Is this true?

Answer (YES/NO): NO